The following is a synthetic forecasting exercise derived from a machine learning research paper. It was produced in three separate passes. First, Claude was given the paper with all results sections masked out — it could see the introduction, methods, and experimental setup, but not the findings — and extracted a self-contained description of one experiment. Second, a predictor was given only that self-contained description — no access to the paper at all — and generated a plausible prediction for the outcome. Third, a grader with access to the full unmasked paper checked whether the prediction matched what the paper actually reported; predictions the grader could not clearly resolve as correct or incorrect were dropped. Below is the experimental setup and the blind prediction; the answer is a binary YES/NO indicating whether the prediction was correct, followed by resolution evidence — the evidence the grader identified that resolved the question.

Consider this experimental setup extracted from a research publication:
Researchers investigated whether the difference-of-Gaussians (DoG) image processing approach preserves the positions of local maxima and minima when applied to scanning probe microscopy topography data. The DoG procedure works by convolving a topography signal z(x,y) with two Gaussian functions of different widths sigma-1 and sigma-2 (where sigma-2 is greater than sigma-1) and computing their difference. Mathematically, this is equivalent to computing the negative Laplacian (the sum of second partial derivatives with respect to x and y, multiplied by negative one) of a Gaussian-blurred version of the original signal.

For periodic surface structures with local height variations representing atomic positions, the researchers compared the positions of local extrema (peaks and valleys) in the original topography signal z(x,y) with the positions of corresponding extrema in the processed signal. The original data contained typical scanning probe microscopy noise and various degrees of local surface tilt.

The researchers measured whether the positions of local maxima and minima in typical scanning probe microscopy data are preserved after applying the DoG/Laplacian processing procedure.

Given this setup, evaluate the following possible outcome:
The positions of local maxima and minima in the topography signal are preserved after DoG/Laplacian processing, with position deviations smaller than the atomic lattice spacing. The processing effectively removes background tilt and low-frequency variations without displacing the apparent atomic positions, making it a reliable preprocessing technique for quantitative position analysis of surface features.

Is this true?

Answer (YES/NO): YES